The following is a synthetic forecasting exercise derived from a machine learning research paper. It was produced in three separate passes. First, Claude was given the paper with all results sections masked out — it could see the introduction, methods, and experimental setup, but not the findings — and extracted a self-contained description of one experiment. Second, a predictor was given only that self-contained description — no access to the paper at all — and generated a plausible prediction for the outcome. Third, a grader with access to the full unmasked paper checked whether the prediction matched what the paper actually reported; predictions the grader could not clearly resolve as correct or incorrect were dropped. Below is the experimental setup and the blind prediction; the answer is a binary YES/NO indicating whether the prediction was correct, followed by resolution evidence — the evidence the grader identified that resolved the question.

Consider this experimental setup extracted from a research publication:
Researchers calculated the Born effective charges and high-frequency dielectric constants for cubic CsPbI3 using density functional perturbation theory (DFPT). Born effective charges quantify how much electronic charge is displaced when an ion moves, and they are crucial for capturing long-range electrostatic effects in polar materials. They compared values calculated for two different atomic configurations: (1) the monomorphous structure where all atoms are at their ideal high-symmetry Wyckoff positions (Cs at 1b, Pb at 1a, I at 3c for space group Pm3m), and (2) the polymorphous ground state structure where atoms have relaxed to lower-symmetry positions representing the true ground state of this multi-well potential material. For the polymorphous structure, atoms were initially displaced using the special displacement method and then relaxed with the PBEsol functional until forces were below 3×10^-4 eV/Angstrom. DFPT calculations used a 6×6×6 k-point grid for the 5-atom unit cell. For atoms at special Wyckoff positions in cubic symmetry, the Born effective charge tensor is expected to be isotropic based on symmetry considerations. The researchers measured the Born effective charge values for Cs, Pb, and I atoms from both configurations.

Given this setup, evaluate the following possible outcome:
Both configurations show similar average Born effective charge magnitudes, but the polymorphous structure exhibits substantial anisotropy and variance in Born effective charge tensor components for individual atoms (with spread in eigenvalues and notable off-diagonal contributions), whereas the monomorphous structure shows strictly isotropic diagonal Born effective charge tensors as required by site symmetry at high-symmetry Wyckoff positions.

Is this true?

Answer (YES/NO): NO